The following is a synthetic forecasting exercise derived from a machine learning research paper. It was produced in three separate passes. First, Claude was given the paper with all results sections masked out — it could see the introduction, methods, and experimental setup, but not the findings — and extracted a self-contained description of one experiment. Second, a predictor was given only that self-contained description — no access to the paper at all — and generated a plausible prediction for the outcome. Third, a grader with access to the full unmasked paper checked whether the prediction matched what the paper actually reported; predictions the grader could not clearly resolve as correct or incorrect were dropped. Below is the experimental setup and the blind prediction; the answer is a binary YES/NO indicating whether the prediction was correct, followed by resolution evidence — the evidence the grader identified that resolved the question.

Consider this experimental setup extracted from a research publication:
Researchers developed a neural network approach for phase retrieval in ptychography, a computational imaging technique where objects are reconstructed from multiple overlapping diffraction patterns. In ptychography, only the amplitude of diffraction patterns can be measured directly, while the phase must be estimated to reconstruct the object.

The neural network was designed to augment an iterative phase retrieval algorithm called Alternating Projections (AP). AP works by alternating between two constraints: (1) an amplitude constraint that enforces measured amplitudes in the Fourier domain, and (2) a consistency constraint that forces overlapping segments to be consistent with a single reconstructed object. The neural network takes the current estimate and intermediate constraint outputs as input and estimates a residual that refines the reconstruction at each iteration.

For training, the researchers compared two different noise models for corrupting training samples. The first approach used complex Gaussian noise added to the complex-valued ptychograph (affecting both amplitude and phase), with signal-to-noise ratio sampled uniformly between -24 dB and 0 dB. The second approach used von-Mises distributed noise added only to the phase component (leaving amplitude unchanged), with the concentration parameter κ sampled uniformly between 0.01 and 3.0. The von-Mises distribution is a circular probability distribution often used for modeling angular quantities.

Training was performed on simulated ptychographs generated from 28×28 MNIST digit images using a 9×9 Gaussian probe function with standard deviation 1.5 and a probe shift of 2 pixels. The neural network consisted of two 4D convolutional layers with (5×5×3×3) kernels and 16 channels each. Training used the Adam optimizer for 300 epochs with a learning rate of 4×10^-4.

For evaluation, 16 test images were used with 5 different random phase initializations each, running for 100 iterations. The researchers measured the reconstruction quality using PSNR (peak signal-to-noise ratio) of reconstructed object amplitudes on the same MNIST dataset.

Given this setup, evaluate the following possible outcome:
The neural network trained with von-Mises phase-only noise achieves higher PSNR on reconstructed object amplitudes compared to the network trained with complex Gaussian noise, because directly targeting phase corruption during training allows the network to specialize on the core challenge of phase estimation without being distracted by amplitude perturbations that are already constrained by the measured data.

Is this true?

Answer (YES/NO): YES